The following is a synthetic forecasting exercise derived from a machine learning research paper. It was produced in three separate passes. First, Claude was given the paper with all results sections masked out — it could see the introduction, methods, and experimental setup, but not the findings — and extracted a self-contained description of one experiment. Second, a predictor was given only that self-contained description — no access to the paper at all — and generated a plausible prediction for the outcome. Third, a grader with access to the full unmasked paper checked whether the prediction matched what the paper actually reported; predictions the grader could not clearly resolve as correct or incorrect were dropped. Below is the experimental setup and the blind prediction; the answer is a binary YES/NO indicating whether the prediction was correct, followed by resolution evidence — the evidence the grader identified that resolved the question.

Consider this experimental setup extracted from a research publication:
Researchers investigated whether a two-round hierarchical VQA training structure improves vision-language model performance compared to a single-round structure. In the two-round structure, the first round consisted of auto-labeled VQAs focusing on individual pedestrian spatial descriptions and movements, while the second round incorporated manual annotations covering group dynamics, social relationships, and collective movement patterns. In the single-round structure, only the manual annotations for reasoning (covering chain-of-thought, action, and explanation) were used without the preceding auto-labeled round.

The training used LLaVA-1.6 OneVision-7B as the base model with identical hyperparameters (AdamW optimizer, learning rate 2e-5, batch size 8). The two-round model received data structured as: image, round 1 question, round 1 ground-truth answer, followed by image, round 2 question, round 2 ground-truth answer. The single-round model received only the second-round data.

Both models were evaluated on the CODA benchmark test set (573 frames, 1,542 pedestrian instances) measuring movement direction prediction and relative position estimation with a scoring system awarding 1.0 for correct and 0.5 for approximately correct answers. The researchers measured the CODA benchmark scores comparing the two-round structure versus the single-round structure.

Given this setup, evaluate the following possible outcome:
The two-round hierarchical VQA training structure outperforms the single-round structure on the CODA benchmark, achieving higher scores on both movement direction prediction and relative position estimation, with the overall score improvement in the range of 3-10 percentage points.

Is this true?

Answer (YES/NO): NO